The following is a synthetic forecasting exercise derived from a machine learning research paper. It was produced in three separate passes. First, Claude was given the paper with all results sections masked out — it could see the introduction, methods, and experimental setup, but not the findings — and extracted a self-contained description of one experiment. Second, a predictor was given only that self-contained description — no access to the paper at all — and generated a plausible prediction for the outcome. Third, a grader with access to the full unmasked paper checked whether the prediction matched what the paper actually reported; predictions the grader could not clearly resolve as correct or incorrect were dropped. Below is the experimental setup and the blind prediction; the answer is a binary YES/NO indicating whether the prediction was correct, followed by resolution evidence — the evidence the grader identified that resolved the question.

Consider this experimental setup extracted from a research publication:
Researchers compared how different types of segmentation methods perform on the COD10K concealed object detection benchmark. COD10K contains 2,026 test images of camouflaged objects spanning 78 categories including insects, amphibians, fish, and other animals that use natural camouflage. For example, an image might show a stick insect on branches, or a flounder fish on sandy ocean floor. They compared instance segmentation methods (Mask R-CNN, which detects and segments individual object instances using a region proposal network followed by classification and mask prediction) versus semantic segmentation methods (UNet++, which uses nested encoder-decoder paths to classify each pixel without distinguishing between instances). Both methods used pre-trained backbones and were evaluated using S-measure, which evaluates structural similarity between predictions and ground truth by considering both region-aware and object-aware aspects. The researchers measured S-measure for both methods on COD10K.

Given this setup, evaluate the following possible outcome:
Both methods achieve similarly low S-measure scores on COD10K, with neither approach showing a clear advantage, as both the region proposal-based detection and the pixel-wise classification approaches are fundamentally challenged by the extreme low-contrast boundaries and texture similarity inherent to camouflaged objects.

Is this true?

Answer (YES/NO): YES